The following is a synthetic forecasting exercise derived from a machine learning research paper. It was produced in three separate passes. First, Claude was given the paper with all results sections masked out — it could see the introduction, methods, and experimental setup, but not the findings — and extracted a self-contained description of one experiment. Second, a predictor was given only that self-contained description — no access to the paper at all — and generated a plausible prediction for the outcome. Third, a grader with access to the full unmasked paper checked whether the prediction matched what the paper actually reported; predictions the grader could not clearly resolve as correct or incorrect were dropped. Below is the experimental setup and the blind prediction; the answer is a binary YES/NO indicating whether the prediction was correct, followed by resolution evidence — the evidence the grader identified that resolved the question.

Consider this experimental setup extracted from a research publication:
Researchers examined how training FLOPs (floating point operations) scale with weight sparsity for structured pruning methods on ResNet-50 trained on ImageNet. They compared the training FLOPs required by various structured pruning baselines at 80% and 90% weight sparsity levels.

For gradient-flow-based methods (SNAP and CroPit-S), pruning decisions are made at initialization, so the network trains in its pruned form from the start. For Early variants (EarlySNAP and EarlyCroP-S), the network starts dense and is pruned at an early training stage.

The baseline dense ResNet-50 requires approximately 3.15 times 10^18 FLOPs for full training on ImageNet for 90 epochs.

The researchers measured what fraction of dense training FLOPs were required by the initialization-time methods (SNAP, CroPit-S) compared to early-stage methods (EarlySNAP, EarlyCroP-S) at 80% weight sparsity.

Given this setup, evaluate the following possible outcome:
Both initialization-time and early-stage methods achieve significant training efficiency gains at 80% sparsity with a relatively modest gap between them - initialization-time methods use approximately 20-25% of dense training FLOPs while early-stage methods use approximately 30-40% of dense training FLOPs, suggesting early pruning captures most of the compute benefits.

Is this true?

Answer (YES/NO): NO